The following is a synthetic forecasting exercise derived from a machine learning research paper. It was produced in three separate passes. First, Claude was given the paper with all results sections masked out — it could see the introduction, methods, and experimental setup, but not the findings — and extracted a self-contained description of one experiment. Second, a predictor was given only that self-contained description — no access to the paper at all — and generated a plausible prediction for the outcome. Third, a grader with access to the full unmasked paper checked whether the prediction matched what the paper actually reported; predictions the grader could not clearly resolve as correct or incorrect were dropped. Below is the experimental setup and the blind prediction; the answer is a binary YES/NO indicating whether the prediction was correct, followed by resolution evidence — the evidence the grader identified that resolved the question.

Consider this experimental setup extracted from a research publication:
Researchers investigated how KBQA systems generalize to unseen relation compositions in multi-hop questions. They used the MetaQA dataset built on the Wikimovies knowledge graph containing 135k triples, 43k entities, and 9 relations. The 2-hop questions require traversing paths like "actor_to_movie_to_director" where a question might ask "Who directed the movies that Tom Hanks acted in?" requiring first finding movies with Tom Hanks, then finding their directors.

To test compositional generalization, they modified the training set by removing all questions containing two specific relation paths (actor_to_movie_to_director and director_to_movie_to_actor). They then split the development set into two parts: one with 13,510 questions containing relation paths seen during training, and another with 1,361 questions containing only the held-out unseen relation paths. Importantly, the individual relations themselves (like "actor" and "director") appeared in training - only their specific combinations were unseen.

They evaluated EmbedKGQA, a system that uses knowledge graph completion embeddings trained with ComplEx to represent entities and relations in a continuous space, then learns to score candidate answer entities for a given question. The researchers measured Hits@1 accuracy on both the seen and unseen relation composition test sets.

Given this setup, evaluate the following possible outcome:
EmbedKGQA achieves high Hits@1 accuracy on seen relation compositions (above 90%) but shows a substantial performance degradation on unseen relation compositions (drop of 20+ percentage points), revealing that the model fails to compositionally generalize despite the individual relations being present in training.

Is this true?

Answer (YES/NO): YES